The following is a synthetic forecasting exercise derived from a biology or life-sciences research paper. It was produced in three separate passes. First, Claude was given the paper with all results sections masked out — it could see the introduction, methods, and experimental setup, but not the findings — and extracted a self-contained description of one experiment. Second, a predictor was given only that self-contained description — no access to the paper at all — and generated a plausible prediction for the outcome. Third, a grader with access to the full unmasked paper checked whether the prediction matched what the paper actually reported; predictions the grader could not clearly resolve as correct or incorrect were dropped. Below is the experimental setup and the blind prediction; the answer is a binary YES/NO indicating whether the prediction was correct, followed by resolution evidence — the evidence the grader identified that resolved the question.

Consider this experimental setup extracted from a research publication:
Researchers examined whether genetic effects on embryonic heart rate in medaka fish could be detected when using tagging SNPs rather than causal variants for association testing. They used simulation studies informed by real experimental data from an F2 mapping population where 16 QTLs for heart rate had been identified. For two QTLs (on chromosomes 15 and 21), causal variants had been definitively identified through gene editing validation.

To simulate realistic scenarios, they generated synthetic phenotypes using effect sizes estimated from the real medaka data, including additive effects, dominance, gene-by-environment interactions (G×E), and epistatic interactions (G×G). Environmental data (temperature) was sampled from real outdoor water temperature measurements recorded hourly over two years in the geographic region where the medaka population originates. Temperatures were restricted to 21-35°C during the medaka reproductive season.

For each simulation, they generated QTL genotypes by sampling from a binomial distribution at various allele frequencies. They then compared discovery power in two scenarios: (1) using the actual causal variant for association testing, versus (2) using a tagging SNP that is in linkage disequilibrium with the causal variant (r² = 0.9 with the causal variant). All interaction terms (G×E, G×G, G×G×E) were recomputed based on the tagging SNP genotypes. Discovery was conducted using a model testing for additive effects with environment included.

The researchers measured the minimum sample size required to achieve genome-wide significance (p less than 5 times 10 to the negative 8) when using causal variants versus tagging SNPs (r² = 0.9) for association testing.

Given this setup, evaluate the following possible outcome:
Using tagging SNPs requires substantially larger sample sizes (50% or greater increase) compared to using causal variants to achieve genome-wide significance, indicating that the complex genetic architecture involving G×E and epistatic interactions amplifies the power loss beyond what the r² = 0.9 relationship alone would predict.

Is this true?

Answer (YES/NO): NO